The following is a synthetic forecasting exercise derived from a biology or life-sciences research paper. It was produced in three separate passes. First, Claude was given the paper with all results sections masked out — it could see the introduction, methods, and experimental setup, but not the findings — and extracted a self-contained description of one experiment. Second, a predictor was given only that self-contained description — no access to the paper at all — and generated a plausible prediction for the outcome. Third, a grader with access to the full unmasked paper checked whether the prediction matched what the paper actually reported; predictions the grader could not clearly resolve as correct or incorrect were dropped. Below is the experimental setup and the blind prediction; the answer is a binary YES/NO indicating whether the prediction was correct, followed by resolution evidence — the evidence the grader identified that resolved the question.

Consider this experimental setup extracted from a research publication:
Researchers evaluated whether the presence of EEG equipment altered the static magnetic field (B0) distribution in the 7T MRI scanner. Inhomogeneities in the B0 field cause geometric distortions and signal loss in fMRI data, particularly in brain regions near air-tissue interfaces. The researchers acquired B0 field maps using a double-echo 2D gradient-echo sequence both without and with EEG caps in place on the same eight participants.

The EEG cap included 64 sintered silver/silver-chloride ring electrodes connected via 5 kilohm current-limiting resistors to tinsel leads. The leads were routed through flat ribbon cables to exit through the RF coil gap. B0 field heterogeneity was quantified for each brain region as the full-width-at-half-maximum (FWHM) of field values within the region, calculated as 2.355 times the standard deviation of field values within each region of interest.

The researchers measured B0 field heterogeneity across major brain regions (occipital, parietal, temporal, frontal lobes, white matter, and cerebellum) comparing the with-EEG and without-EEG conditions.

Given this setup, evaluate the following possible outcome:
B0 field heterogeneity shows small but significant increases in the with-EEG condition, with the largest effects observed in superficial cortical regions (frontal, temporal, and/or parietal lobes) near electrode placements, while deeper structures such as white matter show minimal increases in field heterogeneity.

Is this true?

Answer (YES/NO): NO